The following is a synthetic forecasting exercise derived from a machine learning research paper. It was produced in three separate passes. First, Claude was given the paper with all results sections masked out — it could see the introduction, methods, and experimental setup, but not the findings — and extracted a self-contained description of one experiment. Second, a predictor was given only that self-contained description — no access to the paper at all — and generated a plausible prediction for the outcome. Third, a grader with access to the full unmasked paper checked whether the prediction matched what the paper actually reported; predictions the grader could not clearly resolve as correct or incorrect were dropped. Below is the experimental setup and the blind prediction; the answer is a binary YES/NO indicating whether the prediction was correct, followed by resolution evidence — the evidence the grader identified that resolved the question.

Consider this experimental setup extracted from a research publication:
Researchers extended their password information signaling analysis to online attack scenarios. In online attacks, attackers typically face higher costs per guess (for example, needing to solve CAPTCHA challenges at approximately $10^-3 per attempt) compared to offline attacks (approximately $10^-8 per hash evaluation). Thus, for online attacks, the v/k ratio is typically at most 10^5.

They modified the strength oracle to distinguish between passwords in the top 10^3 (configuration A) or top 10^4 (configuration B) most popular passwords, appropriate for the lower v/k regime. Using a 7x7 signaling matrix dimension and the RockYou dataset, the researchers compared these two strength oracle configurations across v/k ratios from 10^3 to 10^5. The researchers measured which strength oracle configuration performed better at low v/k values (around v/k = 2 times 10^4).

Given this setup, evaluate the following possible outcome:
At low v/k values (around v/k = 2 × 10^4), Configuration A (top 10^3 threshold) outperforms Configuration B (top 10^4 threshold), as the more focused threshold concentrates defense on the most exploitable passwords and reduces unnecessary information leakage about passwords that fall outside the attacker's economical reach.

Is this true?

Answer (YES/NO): YES